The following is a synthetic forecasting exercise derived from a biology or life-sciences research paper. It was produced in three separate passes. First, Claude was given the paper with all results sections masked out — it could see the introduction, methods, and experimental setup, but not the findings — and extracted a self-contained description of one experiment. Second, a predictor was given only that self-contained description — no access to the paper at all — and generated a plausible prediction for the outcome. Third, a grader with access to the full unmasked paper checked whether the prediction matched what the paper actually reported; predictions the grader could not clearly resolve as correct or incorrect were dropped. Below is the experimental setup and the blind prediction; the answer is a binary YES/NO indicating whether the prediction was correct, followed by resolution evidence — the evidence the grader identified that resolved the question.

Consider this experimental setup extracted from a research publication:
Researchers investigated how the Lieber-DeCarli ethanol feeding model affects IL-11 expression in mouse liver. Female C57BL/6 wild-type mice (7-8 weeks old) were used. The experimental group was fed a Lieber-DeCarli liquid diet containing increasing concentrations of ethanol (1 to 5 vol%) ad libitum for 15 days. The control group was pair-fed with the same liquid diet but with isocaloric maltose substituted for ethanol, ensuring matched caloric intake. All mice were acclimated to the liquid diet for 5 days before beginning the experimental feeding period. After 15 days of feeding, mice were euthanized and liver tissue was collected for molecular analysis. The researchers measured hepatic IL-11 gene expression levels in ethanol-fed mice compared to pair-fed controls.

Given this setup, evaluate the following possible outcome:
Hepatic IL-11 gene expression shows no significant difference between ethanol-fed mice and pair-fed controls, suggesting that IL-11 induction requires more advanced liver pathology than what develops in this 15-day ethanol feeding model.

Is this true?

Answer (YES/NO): NO